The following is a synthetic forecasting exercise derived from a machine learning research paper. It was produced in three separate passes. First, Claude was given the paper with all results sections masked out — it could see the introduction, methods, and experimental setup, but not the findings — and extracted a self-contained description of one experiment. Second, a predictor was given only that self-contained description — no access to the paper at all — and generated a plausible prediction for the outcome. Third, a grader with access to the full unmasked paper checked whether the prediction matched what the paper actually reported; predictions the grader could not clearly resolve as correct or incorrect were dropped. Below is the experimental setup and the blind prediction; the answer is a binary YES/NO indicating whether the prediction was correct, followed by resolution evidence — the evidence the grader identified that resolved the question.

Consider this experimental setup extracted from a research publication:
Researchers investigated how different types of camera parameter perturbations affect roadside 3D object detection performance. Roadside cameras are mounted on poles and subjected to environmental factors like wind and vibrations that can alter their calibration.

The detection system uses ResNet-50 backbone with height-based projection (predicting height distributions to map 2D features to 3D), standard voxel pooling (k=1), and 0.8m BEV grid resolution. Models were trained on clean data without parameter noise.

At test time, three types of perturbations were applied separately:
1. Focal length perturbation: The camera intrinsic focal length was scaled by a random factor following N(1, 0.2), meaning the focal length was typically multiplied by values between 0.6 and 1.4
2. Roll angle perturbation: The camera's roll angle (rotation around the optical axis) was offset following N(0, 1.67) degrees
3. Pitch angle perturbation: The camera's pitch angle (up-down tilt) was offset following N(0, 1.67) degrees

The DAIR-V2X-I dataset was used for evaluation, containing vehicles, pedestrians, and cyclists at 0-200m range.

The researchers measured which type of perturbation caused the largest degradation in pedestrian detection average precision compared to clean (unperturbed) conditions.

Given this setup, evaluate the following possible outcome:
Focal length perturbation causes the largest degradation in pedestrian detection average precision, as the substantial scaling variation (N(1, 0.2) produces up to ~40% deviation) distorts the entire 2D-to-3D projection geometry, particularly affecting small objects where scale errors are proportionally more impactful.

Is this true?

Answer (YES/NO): NO